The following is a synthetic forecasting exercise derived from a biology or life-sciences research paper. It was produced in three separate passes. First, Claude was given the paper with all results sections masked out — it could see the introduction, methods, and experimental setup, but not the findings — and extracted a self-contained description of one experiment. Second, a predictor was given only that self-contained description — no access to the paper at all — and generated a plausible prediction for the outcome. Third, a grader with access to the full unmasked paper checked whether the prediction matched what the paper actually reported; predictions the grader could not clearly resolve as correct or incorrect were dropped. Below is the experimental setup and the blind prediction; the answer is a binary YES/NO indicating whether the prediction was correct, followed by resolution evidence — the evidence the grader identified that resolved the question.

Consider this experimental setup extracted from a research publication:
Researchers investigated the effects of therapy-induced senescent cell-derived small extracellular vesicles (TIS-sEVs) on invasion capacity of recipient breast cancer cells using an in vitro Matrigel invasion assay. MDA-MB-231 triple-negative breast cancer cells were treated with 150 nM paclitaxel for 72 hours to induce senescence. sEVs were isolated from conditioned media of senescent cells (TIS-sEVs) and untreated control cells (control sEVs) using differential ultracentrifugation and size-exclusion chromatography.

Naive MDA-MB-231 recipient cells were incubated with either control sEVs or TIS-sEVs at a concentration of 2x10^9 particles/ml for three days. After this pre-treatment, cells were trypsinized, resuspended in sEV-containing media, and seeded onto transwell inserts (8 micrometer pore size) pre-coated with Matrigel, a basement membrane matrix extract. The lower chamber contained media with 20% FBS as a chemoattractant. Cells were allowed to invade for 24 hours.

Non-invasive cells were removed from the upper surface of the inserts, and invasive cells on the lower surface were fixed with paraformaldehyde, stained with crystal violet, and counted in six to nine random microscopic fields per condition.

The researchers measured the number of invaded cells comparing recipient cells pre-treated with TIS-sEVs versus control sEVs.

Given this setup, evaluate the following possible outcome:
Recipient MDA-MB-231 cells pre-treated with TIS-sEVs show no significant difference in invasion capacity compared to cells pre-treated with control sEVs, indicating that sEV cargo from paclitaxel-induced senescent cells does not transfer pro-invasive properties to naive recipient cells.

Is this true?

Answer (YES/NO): NO